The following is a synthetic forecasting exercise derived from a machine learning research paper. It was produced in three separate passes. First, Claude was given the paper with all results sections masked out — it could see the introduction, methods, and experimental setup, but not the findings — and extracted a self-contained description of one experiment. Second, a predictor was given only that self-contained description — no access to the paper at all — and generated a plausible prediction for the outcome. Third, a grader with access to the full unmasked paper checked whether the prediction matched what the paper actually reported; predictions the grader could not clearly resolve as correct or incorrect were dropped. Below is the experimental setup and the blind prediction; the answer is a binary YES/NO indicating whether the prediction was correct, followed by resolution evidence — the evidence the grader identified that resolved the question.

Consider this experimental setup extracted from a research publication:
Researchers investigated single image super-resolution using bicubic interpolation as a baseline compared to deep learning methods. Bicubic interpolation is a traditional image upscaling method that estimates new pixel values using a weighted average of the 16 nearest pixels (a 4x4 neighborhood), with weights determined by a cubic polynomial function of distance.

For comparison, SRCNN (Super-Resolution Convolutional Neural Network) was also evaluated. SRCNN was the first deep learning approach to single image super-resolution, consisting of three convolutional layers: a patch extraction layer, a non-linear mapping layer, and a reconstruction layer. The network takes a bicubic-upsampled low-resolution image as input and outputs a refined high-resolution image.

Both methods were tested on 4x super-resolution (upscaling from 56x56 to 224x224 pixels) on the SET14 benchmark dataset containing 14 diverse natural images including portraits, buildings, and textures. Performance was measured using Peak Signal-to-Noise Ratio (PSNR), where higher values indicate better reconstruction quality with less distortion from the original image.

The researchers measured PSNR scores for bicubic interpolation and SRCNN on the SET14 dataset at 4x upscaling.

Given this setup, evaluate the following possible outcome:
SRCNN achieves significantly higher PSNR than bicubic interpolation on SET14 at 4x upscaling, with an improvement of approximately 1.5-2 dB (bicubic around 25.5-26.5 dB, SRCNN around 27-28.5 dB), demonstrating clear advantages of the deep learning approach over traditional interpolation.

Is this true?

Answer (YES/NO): NO